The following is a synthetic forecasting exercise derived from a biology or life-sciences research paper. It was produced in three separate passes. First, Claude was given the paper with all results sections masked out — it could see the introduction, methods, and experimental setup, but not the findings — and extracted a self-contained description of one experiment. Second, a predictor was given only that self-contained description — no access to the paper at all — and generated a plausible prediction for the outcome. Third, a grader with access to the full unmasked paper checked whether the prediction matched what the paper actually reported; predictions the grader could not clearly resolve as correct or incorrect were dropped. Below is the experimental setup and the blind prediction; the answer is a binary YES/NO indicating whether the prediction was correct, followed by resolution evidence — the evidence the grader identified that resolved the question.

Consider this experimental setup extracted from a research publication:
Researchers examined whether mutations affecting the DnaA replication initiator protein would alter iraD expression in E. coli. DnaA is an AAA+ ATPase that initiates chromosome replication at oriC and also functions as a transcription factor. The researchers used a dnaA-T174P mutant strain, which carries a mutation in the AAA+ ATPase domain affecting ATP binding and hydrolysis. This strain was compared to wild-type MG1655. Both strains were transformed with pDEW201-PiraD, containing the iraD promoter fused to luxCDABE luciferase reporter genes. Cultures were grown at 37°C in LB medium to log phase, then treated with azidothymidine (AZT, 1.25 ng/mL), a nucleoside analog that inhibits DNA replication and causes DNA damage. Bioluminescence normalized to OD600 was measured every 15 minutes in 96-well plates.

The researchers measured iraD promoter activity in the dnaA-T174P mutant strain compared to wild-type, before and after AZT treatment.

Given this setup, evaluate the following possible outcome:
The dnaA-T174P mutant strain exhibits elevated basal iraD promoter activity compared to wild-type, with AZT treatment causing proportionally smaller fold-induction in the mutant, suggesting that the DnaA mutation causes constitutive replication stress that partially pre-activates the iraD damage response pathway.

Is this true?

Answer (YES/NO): NO